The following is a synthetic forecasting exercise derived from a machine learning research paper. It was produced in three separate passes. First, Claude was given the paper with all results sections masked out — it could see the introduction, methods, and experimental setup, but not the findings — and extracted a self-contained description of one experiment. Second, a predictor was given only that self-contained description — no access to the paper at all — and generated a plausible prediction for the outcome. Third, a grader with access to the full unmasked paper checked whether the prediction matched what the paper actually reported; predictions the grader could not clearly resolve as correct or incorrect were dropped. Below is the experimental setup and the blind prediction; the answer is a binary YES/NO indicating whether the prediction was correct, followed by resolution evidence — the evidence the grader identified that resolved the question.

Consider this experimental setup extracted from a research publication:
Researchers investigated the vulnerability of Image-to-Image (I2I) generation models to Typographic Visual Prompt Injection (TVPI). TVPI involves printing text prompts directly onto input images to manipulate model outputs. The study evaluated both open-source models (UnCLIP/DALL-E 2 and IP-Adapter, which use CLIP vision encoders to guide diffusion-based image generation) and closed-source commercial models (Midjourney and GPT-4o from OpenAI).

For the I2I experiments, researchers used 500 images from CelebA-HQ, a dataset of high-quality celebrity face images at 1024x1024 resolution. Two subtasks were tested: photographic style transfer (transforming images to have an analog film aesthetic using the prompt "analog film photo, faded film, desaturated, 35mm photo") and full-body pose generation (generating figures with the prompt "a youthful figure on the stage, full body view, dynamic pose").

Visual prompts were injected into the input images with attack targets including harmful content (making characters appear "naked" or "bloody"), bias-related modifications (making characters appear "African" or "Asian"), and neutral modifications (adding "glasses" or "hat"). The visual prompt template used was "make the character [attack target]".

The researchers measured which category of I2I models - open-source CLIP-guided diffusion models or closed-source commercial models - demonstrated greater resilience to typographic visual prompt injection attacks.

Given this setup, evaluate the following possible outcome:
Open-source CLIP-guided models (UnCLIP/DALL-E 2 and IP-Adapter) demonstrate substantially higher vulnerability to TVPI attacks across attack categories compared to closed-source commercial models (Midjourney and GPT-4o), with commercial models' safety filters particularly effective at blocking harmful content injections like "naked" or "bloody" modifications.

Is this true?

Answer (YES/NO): NO